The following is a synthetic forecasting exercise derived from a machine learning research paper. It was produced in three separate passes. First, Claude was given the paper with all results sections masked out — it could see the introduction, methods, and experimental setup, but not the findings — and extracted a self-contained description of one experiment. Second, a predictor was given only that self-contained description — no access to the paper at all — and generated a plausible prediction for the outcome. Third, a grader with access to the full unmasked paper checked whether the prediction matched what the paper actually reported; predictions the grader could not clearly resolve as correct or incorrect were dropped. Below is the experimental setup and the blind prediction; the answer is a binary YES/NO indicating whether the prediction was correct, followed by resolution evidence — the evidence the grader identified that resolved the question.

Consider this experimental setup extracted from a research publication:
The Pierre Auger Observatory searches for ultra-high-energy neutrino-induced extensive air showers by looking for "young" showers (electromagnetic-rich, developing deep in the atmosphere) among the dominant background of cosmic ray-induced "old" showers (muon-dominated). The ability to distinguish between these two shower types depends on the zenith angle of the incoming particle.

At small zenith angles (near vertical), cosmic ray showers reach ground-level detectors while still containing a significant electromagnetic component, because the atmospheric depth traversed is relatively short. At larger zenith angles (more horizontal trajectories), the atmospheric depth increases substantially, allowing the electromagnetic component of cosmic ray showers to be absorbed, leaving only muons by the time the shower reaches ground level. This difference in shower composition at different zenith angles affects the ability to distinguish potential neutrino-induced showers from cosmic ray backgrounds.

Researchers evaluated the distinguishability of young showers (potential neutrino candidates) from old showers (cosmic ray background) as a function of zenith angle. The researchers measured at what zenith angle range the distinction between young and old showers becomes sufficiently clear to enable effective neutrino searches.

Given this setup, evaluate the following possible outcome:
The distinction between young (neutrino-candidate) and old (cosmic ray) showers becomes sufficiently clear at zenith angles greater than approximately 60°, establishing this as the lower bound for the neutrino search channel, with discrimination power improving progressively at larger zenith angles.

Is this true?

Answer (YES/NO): YES